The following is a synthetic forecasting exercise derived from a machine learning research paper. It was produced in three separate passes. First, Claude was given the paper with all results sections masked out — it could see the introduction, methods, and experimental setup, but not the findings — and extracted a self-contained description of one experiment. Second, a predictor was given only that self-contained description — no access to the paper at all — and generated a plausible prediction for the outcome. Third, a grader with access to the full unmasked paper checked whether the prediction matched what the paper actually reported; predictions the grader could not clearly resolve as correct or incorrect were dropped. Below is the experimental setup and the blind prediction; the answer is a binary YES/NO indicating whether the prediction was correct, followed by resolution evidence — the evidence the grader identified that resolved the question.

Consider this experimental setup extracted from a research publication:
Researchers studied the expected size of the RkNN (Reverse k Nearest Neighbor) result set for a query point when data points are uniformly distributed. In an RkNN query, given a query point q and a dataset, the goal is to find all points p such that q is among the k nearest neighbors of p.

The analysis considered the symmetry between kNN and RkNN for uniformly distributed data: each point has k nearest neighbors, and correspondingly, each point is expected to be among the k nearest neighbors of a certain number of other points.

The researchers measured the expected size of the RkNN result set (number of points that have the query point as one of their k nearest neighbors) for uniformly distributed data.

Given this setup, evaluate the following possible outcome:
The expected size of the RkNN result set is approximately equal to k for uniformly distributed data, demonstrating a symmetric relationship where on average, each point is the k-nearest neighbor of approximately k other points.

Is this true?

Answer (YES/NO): YES